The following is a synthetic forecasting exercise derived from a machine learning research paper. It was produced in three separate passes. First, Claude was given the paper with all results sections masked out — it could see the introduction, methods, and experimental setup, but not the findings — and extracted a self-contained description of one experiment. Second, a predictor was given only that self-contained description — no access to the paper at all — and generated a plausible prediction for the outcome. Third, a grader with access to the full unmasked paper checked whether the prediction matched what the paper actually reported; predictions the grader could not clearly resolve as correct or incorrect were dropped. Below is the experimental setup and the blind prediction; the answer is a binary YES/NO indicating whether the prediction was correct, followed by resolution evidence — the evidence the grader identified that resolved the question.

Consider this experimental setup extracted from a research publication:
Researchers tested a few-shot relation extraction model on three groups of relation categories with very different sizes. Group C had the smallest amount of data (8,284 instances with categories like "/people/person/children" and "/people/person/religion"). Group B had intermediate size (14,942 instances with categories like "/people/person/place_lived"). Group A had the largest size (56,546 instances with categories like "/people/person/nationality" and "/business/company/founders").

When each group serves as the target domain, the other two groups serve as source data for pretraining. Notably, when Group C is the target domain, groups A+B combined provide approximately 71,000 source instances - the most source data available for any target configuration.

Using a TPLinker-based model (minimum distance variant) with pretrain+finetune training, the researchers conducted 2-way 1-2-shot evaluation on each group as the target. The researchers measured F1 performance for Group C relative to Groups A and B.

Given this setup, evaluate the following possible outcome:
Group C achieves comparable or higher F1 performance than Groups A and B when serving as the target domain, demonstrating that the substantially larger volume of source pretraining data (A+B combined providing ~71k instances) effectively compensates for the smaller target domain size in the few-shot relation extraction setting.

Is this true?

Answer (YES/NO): NO